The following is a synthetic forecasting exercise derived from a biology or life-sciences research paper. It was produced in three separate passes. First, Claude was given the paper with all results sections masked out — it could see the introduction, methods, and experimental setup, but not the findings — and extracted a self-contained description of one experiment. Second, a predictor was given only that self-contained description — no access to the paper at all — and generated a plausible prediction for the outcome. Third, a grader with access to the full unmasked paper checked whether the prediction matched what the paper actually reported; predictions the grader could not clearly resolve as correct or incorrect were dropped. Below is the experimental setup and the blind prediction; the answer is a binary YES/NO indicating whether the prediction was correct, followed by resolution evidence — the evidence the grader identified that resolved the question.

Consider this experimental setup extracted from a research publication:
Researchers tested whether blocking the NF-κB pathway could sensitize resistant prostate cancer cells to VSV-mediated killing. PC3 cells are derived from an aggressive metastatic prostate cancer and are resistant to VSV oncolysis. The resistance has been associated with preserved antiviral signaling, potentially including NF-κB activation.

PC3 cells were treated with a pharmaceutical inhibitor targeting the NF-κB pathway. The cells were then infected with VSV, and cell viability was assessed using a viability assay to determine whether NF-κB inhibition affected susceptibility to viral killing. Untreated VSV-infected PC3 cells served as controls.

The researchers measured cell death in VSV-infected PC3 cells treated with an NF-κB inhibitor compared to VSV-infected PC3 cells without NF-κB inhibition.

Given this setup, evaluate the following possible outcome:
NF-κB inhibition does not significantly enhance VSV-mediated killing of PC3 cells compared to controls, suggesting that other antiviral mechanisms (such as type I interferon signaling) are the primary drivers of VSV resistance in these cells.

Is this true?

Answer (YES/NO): NO